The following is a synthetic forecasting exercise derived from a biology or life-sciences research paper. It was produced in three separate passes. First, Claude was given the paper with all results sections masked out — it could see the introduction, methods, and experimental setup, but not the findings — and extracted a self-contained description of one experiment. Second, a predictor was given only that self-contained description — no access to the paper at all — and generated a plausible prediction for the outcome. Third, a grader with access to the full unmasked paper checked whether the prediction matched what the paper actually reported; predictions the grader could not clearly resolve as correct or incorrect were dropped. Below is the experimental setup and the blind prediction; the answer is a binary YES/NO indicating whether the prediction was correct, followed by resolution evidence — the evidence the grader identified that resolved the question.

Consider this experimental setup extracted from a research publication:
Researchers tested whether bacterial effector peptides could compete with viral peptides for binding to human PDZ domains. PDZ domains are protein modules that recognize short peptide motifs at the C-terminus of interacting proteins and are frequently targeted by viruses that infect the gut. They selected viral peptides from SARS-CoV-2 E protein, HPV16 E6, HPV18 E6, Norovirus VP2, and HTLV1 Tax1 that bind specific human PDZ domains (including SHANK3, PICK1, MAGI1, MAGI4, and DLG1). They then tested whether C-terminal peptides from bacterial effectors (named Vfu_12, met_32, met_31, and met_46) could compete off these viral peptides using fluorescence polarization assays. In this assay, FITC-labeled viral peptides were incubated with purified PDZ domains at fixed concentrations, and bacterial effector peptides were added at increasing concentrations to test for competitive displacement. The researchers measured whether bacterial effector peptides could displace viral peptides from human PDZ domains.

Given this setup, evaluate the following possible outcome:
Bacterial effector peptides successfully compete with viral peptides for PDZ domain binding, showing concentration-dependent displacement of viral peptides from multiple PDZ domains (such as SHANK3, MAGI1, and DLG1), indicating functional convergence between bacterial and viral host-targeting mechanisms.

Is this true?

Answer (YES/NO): YES